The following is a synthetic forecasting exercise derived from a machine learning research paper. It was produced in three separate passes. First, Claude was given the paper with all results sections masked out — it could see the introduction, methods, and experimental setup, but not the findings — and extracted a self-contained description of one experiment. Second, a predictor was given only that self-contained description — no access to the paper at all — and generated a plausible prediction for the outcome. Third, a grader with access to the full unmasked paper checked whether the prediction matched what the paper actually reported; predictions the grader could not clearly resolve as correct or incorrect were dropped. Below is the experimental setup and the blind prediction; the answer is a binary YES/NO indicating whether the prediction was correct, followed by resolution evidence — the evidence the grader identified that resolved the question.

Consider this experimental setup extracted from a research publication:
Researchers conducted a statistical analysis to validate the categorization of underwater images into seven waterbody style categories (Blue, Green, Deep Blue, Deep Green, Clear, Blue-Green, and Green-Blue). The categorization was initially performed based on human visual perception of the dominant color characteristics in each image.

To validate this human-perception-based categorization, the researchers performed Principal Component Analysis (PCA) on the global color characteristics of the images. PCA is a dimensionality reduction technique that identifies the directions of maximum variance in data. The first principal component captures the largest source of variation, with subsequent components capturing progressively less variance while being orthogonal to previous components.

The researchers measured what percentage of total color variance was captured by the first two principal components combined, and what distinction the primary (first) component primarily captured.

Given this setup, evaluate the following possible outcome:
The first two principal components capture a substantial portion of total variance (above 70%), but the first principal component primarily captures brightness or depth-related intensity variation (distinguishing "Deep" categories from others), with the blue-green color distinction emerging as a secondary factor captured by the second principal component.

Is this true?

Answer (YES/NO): NO